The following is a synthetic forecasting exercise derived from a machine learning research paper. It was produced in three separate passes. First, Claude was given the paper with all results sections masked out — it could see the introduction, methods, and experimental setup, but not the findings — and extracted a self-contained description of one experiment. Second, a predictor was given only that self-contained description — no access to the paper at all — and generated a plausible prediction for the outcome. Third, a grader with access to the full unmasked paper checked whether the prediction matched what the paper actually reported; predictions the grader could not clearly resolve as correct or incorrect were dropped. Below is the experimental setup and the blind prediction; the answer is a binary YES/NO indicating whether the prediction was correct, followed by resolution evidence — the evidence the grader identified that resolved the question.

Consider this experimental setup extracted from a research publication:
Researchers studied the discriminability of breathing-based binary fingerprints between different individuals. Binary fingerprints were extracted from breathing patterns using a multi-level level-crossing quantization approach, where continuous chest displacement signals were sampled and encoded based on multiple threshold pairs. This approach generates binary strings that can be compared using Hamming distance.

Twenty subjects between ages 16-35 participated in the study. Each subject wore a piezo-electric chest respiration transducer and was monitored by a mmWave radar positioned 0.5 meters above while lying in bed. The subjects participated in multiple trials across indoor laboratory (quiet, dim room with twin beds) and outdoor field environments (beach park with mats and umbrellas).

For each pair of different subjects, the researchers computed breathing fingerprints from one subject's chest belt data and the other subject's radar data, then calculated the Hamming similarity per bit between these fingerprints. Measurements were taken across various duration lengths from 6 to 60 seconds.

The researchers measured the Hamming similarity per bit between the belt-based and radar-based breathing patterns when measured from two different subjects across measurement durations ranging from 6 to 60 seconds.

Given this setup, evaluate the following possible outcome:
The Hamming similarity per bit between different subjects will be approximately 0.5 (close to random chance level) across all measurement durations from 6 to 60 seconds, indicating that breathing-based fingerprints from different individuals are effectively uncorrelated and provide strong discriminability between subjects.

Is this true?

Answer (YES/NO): NO